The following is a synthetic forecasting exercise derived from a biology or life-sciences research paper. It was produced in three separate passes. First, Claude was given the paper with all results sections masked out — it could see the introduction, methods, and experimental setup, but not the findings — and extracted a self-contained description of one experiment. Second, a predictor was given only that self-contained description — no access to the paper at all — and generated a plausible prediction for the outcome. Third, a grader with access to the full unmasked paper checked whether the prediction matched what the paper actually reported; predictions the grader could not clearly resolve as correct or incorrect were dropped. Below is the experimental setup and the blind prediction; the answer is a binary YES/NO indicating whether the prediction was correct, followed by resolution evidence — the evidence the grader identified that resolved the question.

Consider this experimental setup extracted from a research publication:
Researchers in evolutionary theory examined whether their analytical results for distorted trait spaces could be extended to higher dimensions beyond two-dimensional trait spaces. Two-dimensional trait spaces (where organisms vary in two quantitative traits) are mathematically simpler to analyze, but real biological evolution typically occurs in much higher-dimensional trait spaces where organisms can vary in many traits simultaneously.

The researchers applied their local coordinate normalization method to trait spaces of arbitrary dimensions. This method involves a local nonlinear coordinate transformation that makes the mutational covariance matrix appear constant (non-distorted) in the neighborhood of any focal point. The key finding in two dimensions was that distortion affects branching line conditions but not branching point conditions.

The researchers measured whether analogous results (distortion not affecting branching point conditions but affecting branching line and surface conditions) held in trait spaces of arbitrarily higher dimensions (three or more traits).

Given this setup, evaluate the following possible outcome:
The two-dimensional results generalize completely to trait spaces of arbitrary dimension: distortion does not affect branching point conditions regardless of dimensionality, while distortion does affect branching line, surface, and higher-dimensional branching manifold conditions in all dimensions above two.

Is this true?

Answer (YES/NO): YES